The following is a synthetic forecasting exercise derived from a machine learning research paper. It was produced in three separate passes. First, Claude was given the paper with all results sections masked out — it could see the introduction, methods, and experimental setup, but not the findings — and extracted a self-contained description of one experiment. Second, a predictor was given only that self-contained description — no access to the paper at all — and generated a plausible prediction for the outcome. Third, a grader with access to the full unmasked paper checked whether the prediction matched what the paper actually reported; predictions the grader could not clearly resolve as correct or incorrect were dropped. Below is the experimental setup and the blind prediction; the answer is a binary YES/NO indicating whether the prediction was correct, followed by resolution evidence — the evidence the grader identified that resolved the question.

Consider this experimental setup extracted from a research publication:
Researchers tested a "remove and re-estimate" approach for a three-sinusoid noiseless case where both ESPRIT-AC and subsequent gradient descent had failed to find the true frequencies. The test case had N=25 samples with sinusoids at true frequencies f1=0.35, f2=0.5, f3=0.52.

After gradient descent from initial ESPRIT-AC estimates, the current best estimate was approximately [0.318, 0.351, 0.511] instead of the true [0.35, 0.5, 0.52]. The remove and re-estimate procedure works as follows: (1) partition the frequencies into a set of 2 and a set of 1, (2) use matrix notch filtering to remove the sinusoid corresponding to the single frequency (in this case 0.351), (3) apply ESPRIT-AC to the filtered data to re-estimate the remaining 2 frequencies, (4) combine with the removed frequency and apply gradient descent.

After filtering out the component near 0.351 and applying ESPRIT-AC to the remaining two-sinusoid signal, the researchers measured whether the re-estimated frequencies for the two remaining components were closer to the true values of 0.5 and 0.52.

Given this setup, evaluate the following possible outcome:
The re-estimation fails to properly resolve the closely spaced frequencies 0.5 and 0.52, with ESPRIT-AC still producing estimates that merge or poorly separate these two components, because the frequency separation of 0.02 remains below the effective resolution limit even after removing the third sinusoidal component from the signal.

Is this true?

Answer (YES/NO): NO